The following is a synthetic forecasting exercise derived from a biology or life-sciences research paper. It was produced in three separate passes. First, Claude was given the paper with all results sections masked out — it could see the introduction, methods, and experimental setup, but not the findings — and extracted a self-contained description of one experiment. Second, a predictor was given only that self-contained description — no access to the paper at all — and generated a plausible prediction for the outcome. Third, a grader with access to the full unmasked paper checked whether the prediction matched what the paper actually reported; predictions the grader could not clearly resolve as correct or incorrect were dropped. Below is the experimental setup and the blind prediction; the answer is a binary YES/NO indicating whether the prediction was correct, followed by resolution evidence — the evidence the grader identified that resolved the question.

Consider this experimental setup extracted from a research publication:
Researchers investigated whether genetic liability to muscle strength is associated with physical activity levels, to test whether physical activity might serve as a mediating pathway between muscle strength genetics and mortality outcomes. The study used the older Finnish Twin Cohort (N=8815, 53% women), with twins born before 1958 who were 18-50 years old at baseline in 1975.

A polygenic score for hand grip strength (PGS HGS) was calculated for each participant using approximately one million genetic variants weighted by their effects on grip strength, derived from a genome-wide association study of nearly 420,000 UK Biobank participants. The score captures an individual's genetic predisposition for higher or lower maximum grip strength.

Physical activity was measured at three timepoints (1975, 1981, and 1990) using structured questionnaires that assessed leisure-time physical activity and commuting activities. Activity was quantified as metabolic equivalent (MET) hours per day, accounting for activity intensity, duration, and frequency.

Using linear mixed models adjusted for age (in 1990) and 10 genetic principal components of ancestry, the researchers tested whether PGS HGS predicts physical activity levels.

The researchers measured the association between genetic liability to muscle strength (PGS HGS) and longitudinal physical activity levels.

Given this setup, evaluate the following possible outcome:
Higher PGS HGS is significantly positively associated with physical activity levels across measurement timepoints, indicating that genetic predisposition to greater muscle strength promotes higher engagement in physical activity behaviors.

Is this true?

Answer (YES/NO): NO